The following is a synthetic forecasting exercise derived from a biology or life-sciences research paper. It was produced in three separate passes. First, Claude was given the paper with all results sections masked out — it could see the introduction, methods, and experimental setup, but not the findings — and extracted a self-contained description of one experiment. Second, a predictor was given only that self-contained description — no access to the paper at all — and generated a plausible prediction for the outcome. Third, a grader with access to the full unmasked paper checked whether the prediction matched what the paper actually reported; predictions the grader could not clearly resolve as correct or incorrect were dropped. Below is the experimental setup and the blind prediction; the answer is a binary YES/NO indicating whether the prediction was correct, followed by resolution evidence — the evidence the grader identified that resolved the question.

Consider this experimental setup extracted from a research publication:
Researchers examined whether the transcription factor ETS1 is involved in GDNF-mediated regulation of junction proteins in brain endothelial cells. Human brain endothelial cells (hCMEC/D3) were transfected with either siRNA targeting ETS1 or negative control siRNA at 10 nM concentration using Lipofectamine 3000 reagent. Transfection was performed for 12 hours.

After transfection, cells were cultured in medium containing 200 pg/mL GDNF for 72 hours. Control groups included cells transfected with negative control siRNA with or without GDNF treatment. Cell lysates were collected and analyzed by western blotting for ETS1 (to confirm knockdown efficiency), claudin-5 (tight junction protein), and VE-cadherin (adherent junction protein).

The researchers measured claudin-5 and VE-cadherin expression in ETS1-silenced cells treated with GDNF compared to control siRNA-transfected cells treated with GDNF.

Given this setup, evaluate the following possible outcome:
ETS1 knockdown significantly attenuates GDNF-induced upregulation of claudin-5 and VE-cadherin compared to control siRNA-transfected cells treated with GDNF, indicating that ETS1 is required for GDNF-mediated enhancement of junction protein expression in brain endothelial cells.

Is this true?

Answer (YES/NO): NO